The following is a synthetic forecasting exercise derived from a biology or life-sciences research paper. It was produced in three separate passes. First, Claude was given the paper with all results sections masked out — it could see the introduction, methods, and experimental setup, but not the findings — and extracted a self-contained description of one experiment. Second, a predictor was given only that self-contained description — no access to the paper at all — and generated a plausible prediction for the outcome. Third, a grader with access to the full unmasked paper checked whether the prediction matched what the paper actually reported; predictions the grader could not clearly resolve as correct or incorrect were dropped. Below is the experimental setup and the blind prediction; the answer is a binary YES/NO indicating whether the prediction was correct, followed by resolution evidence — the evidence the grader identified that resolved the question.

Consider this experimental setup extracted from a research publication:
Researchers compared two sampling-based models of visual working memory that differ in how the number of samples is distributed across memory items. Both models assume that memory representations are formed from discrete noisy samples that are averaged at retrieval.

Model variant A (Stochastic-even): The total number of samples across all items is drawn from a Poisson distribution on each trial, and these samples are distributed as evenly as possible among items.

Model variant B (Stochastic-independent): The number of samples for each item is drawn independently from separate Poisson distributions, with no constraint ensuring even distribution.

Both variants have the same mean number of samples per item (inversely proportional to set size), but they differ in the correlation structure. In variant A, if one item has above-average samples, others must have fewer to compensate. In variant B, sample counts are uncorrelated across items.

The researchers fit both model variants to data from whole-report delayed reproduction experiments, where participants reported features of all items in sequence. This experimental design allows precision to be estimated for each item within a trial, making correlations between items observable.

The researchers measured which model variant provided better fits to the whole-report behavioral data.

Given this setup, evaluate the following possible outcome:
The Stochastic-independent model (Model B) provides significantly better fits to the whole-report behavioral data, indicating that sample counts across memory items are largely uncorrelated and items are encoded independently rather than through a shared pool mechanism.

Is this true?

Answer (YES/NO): YES